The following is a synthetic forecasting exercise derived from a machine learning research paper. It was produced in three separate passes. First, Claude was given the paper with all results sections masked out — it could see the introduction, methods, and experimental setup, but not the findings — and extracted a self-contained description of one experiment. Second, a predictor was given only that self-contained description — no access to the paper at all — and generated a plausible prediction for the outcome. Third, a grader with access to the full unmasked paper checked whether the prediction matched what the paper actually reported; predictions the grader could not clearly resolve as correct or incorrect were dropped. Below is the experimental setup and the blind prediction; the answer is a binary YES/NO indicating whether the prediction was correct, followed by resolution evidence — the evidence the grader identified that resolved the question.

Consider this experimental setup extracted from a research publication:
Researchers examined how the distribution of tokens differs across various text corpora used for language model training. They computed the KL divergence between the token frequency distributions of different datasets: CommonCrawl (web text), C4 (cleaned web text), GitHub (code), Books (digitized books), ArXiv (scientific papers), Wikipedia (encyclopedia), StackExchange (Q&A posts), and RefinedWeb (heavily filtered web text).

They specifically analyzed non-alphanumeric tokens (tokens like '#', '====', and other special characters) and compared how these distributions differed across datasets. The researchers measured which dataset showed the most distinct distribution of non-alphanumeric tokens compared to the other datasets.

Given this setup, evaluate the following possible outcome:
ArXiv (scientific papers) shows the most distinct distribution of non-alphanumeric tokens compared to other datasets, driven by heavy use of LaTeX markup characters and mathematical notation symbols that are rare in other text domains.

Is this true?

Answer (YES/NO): YES